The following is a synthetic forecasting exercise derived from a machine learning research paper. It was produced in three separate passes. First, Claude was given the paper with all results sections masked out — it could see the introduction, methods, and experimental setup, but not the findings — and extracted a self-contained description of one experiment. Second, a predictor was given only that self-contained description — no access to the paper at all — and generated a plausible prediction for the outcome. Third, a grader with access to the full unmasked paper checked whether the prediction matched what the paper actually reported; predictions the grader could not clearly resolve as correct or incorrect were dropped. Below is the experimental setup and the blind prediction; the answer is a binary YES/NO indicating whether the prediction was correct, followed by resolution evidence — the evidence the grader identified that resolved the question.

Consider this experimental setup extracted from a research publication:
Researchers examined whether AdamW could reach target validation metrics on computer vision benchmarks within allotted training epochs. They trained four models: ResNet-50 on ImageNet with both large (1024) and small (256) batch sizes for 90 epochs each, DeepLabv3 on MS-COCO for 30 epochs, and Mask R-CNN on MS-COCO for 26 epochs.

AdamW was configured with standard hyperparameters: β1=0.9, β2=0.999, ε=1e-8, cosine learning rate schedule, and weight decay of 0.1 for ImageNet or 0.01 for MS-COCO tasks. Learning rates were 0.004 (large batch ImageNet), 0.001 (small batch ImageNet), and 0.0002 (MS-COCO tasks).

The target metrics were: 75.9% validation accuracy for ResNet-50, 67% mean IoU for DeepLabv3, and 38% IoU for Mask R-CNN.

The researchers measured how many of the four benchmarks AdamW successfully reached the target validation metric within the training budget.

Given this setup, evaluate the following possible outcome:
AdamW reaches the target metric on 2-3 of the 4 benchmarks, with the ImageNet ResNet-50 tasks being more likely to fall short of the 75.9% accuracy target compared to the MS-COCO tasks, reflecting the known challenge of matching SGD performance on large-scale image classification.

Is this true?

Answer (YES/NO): NO